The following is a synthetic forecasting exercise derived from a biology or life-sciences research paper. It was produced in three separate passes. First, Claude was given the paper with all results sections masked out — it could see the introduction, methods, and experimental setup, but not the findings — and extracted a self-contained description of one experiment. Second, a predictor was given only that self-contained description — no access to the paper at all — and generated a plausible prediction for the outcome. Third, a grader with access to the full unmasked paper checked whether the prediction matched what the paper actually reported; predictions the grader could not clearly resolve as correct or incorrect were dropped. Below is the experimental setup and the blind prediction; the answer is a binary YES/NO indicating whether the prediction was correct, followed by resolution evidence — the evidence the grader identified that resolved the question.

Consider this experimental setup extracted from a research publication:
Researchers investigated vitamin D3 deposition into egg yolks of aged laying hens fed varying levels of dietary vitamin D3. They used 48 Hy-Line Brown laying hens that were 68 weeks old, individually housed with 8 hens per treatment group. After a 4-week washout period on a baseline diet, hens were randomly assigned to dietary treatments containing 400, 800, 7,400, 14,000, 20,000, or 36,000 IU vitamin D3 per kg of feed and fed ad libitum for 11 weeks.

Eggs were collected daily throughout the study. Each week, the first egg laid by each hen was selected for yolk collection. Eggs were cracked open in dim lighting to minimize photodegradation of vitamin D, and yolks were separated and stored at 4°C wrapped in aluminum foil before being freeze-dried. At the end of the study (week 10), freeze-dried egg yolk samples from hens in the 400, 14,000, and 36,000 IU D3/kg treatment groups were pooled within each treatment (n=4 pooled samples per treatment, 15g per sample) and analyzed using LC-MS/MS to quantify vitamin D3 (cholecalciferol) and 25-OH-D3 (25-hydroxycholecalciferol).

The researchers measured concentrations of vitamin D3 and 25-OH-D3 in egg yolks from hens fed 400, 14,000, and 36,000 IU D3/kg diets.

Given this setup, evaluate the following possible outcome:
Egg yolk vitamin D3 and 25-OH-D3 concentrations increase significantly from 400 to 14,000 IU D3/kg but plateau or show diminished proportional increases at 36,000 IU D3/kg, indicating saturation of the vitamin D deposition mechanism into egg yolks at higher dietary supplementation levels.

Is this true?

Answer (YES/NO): NO